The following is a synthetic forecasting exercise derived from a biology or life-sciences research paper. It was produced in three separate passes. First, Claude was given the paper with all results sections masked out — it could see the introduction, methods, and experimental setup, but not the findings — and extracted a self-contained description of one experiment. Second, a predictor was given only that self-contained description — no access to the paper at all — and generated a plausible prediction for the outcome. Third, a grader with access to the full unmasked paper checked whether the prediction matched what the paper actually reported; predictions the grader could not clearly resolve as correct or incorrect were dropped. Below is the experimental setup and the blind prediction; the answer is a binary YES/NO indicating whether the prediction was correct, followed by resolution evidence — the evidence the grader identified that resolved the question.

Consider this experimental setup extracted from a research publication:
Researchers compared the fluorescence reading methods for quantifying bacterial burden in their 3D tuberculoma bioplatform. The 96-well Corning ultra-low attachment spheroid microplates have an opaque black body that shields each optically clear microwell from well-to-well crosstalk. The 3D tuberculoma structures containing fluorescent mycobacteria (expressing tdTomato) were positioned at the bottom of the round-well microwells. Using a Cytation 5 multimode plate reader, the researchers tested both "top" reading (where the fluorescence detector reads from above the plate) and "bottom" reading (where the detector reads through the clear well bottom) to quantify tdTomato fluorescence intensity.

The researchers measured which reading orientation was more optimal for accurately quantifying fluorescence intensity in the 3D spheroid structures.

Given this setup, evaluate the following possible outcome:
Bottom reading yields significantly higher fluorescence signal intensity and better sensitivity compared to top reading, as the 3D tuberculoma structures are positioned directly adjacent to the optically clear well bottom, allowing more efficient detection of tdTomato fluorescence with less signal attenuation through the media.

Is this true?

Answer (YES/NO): NO